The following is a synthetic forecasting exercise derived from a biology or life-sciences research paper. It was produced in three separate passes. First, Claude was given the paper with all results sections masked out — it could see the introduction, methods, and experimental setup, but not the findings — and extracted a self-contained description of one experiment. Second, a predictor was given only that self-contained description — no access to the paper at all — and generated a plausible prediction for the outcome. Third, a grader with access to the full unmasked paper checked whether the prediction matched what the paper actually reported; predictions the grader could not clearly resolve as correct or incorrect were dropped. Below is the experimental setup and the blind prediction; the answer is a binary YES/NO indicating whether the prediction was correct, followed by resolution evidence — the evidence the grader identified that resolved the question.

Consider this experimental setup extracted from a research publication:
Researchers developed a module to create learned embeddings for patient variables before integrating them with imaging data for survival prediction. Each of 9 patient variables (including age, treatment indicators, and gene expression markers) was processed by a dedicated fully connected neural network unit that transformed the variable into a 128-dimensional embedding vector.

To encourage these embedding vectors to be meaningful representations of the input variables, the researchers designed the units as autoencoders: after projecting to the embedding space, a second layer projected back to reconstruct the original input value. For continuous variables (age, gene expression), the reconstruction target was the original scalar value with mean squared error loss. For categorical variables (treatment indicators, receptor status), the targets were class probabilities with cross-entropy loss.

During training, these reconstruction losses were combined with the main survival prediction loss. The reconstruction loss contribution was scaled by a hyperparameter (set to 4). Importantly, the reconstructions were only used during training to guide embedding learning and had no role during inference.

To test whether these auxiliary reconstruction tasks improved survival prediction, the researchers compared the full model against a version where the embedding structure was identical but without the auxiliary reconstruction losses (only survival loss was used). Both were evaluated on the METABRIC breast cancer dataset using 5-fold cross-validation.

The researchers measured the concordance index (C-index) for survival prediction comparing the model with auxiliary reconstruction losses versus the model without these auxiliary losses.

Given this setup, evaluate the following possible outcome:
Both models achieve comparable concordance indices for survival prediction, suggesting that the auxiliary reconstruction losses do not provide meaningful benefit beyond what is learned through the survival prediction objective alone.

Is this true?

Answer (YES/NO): NO